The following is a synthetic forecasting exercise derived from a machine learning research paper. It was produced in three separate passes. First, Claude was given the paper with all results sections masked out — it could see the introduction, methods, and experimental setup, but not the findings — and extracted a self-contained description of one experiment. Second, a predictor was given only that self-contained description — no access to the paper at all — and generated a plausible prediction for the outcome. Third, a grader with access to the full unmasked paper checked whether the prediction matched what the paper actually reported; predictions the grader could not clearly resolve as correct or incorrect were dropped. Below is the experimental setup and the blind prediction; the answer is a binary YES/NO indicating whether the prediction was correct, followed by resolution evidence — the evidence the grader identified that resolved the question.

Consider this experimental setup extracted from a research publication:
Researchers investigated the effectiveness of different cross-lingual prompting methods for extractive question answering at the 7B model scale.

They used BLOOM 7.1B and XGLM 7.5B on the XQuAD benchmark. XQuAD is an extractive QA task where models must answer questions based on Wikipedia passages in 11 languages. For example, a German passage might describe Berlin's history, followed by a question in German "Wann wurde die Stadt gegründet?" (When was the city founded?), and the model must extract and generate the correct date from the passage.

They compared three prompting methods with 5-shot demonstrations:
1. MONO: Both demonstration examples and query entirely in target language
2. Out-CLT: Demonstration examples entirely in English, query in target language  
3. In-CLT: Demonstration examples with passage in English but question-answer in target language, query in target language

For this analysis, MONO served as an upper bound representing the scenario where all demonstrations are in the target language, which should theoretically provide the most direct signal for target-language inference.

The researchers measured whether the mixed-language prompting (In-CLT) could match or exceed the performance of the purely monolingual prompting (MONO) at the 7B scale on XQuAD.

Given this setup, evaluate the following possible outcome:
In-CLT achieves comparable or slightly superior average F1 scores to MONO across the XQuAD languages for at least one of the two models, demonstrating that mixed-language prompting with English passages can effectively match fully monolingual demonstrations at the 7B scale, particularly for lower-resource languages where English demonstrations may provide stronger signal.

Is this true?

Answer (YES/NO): YES